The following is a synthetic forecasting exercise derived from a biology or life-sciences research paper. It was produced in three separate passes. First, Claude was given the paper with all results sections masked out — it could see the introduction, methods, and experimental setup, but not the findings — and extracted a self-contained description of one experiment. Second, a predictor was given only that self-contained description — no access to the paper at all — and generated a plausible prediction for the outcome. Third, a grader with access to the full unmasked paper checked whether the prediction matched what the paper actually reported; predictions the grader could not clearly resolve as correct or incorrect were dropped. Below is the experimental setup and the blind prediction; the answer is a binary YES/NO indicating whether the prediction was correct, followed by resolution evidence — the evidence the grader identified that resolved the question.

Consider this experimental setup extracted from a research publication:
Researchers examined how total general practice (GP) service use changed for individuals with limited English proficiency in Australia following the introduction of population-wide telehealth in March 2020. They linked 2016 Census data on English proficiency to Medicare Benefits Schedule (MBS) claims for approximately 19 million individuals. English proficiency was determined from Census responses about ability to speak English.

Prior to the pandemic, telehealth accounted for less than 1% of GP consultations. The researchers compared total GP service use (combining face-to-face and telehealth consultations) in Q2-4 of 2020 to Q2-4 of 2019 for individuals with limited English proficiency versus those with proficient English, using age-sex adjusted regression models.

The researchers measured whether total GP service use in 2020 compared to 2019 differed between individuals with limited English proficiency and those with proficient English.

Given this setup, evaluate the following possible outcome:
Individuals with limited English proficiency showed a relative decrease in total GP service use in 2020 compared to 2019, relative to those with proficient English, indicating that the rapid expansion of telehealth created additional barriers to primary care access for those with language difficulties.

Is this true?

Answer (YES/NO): YES